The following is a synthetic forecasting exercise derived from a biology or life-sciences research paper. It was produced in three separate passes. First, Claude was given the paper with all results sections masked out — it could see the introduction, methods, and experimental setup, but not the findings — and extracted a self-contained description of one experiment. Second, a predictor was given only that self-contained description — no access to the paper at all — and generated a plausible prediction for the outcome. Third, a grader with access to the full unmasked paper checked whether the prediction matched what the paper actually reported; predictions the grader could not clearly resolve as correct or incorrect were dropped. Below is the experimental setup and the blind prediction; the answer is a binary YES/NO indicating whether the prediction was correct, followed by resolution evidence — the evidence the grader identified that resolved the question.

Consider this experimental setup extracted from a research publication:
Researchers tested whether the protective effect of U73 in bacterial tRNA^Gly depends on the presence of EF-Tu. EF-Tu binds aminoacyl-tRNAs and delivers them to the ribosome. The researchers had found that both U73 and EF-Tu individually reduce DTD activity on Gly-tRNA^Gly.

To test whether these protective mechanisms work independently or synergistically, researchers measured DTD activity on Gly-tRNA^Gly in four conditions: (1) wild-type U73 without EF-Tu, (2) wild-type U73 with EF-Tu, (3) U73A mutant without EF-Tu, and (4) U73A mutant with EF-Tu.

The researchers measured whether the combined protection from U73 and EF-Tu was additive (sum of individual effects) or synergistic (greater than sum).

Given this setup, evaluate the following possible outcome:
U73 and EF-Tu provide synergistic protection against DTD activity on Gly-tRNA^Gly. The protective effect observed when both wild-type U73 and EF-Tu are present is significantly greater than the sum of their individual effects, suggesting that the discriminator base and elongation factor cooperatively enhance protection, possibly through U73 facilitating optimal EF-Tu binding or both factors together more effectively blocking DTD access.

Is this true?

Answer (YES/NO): NO